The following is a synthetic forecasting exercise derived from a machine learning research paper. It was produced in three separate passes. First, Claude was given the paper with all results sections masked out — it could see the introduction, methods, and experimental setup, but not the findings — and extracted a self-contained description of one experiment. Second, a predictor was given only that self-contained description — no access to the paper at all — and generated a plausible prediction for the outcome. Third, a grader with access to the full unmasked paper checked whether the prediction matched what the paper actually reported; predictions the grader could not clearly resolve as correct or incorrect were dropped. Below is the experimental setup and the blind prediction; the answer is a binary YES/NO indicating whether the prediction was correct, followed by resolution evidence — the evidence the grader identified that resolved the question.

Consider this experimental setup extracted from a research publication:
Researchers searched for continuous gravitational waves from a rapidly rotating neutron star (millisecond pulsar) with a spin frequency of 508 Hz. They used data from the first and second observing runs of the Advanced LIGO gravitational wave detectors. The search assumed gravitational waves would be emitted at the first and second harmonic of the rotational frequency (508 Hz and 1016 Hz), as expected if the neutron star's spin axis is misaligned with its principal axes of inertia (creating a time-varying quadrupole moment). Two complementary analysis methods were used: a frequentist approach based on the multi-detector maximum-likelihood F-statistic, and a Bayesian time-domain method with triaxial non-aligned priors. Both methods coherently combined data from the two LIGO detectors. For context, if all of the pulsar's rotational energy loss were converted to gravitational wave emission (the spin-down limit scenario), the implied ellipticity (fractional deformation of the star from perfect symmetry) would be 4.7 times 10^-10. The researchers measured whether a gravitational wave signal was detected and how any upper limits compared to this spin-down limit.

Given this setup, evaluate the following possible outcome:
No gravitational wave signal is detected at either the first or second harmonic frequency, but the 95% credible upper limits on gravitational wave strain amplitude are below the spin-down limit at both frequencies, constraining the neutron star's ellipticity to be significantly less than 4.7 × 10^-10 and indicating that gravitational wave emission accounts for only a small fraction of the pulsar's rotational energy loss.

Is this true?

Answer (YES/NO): NO